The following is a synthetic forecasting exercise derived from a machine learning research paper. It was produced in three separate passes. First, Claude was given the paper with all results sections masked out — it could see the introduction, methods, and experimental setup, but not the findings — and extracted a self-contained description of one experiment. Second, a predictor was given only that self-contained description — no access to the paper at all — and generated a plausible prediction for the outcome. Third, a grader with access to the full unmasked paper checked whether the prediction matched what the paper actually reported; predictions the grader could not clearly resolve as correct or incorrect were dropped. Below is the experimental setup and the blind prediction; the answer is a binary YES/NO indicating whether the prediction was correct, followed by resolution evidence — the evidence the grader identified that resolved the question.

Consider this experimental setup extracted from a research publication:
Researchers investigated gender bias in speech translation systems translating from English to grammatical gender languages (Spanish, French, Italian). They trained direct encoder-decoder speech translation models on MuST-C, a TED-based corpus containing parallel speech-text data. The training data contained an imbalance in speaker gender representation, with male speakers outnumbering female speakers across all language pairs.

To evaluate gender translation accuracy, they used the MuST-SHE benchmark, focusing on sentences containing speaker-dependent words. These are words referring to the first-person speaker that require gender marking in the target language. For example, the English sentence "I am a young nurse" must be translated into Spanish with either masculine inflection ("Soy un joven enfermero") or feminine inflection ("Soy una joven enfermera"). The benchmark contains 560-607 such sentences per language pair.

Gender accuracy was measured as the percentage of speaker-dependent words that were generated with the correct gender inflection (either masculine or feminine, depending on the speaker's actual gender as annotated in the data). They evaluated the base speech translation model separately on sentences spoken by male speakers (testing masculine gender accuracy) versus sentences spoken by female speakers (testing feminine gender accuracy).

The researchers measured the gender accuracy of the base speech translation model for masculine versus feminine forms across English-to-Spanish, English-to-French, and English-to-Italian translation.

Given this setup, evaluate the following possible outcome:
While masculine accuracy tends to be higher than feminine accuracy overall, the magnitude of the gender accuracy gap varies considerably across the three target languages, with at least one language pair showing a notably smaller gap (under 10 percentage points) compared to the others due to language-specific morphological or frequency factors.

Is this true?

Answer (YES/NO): NO